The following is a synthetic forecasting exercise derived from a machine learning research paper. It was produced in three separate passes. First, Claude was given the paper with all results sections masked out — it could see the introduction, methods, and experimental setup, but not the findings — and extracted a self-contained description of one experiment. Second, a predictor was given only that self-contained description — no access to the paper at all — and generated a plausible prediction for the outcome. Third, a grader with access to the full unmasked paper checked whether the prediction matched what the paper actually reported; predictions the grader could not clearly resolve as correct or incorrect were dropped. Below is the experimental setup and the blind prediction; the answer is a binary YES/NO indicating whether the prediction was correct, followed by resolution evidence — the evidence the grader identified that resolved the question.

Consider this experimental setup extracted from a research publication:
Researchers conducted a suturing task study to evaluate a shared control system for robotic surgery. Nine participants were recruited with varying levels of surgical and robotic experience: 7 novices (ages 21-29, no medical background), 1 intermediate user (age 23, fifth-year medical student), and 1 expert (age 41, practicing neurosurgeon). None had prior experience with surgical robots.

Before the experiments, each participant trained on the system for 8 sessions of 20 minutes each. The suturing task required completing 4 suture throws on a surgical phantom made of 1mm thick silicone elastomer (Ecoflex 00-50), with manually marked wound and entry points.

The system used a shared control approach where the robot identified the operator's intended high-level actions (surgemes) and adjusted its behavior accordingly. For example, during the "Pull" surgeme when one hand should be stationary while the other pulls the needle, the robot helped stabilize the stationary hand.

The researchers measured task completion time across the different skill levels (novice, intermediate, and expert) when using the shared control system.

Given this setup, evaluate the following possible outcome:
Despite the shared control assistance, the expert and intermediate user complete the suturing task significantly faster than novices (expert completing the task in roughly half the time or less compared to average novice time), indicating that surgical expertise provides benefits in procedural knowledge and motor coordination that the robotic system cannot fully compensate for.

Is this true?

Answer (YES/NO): NO